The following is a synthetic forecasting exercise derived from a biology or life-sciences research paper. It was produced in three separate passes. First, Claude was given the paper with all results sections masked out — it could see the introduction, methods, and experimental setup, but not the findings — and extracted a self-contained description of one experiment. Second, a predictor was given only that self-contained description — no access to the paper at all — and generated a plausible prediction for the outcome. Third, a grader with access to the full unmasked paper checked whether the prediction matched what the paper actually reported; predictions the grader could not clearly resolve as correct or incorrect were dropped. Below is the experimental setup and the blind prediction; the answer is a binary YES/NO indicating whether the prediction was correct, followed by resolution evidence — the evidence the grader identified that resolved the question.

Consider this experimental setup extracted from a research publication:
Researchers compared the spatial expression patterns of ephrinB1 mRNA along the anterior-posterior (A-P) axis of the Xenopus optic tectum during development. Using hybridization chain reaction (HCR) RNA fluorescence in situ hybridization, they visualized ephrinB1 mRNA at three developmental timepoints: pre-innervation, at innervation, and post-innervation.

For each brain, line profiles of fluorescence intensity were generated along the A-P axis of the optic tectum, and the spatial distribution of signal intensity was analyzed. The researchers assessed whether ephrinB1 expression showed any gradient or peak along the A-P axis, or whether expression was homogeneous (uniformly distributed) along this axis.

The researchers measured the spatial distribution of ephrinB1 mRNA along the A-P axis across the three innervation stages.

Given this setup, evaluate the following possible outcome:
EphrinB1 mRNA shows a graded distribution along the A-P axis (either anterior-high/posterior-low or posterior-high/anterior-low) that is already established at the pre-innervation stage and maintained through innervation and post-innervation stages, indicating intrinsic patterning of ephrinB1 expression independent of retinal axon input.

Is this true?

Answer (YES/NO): NO